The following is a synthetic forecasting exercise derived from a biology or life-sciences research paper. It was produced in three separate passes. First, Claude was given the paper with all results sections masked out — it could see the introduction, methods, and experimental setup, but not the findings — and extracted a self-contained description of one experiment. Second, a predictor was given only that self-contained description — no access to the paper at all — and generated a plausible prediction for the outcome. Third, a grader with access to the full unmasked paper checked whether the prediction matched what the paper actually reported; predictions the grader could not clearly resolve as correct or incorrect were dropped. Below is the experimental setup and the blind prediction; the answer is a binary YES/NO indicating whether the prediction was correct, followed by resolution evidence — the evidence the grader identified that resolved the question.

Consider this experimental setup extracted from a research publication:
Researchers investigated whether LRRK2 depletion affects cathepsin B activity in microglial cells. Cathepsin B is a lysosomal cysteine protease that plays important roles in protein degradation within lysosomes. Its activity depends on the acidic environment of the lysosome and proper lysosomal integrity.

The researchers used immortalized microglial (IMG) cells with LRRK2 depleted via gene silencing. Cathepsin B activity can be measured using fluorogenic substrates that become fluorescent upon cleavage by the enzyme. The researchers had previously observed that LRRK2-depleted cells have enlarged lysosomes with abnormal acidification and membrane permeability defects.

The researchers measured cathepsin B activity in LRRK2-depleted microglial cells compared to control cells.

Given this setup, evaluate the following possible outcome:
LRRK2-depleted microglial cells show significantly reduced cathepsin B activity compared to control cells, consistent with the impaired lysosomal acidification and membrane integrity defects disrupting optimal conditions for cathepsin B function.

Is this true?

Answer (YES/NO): YES